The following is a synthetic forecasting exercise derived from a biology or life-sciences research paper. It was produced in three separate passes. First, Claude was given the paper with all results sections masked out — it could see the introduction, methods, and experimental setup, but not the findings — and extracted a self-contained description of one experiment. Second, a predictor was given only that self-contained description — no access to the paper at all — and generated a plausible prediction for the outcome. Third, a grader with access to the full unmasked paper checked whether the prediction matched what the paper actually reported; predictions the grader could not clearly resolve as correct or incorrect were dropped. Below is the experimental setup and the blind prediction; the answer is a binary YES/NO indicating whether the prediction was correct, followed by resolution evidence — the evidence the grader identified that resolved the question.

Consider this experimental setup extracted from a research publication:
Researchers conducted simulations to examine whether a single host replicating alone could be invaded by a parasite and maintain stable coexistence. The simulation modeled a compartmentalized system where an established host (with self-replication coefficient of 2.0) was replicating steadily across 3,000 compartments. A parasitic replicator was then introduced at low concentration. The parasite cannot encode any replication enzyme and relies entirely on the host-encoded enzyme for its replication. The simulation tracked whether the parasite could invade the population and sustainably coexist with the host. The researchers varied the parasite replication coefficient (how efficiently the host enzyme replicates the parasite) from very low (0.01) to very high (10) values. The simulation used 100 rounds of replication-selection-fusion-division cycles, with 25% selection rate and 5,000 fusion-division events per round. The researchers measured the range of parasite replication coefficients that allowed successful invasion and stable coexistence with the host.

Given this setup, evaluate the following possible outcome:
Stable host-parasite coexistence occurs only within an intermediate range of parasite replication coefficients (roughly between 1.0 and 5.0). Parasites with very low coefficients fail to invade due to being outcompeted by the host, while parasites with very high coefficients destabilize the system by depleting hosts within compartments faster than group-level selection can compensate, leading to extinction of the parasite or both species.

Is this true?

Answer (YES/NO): NO